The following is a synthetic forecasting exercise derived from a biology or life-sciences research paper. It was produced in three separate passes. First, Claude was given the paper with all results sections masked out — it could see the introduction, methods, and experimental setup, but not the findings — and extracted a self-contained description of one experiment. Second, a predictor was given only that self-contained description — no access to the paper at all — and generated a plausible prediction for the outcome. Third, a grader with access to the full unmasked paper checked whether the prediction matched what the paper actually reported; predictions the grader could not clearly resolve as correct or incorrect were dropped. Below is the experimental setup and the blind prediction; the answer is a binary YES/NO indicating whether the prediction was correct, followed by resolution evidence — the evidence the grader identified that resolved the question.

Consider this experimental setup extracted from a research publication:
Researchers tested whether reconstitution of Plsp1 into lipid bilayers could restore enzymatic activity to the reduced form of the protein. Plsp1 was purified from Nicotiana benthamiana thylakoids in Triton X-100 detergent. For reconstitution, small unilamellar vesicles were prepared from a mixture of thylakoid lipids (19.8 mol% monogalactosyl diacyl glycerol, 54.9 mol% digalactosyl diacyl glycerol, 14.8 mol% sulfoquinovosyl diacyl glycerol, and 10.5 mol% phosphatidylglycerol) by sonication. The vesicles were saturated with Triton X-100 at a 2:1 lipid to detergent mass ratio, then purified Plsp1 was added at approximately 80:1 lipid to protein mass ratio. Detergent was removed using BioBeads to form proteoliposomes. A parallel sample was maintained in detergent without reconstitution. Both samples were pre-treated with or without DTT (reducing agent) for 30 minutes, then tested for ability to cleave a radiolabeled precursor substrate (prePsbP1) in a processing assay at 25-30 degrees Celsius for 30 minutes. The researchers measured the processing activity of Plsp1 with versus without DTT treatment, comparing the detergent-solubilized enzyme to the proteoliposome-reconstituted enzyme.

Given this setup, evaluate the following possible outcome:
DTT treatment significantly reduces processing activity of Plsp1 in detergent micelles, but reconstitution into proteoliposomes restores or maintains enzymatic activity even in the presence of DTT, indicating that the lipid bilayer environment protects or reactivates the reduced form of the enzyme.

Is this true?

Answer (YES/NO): YES